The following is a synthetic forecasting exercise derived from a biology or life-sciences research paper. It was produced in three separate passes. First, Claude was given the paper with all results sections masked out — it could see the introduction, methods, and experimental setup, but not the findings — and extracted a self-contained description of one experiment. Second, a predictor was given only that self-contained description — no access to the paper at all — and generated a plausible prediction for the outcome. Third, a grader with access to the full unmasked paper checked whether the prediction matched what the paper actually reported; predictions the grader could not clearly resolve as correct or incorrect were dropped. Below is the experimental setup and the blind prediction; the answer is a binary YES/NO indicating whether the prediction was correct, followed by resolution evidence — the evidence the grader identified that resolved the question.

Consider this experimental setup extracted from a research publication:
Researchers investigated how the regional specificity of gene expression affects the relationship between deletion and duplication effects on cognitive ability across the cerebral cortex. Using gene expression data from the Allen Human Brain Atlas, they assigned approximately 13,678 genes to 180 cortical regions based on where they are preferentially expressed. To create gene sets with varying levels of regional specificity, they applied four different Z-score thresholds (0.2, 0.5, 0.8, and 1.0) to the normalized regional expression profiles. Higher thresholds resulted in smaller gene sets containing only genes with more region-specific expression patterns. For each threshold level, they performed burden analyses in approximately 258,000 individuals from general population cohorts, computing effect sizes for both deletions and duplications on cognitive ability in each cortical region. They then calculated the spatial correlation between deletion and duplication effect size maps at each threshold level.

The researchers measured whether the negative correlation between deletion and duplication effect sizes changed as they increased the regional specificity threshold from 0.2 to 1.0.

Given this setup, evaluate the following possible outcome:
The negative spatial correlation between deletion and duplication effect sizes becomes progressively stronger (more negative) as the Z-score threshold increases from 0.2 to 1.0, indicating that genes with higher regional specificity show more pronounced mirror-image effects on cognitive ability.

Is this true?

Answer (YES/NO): YES